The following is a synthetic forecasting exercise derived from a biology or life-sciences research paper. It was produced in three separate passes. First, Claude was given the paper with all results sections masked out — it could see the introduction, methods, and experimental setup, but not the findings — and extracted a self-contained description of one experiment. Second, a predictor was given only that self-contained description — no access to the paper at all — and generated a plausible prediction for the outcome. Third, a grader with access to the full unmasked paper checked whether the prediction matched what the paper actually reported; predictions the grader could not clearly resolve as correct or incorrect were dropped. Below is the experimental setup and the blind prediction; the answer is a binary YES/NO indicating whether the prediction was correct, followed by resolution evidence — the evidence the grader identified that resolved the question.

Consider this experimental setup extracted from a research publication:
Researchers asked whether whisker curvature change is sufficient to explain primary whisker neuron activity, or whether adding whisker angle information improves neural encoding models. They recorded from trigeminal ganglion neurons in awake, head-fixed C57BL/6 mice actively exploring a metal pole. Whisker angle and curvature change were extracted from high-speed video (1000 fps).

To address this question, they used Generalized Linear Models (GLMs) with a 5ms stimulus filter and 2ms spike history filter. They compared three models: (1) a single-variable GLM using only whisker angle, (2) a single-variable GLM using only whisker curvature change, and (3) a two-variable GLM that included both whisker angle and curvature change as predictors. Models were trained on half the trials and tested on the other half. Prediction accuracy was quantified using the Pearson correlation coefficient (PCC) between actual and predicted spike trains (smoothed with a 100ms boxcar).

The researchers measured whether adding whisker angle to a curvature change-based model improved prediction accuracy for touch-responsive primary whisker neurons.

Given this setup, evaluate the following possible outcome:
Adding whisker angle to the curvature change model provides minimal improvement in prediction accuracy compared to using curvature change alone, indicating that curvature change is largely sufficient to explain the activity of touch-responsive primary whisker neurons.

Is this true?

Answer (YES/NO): YES